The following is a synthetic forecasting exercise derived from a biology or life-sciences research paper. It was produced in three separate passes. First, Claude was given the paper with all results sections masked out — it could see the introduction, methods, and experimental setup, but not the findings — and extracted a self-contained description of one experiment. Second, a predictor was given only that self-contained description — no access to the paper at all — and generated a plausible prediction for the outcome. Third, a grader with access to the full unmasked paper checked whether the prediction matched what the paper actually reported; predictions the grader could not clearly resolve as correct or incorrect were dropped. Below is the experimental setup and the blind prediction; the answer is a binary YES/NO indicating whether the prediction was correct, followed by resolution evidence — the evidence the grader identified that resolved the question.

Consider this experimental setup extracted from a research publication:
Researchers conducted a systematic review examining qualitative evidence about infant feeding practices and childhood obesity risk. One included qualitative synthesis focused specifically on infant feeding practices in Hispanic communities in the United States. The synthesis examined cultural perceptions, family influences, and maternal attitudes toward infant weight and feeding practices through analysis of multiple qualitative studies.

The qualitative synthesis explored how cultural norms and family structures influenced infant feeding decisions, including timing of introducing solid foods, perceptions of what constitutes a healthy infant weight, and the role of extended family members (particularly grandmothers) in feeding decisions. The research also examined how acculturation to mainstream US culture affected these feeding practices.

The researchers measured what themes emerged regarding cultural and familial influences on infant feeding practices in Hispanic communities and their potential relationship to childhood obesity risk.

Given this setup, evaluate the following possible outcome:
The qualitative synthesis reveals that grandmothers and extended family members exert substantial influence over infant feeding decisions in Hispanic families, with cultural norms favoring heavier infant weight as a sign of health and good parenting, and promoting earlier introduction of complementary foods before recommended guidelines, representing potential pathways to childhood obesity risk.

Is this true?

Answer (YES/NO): YES